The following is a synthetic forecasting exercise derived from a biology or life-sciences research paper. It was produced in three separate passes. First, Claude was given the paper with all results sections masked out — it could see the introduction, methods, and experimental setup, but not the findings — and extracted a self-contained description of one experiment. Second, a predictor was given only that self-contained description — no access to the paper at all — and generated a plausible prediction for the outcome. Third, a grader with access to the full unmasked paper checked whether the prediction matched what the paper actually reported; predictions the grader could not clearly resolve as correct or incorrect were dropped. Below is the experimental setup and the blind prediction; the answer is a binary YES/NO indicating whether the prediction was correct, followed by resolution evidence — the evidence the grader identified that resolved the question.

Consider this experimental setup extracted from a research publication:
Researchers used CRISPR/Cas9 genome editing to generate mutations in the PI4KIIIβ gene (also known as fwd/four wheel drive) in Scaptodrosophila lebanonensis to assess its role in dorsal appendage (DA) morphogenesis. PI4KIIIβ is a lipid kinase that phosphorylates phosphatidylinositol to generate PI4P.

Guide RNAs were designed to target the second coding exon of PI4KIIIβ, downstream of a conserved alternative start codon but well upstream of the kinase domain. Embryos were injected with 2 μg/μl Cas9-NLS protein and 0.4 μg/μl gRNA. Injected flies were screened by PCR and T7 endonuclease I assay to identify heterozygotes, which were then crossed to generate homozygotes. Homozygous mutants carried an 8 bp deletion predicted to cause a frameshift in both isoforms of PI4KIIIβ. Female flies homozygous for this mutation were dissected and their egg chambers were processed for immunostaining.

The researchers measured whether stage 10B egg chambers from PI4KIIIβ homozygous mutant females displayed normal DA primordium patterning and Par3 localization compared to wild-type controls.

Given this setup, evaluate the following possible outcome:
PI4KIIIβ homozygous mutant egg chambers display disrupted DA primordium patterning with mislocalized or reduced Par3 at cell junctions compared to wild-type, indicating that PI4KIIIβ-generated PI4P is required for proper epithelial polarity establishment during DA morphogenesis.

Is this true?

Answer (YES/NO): NO